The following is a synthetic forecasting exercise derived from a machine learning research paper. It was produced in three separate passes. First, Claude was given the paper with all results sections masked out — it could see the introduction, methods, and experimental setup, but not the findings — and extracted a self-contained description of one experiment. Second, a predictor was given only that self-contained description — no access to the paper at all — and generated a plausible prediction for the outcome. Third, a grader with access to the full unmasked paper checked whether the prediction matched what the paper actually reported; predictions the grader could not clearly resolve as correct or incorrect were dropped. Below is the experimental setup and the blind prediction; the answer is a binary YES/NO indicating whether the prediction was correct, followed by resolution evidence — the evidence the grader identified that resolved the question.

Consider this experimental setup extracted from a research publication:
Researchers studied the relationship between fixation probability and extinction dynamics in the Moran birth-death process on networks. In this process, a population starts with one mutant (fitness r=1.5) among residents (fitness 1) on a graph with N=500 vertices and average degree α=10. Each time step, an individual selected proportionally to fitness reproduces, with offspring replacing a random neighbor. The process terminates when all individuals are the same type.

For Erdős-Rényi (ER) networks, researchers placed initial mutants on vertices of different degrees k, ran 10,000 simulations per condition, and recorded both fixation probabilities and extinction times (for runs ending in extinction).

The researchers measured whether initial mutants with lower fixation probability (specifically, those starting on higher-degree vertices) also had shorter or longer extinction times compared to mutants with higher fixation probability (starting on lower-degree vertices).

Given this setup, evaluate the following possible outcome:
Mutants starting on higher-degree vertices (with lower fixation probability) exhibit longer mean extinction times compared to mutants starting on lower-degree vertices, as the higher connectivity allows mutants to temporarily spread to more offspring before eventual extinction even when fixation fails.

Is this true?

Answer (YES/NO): NO